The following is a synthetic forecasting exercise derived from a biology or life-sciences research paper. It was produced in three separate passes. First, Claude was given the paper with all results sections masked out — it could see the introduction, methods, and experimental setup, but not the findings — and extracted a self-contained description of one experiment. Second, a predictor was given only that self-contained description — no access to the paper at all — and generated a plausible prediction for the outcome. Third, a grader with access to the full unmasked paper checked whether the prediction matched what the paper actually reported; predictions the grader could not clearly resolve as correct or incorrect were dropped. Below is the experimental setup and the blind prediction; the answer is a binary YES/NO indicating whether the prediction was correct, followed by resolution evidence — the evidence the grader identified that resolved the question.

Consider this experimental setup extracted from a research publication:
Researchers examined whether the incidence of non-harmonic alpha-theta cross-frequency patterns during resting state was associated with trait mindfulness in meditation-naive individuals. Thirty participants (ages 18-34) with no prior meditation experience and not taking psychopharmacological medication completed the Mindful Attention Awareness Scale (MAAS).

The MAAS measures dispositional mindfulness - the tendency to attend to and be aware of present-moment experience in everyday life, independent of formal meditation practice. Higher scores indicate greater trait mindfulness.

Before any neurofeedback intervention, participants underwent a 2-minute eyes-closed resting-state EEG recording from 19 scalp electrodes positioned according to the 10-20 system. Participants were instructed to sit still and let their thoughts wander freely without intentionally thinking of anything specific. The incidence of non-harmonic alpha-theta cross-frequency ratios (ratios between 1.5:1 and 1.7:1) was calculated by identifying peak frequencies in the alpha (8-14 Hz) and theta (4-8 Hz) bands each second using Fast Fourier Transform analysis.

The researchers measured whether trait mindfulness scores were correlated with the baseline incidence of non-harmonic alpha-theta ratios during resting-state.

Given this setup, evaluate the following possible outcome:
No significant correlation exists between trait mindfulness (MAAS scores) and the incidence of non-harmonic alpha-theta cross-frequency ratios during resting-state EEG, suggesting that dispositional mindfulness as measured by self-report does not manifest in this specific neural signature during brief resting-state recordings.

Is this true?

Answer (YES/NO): YES